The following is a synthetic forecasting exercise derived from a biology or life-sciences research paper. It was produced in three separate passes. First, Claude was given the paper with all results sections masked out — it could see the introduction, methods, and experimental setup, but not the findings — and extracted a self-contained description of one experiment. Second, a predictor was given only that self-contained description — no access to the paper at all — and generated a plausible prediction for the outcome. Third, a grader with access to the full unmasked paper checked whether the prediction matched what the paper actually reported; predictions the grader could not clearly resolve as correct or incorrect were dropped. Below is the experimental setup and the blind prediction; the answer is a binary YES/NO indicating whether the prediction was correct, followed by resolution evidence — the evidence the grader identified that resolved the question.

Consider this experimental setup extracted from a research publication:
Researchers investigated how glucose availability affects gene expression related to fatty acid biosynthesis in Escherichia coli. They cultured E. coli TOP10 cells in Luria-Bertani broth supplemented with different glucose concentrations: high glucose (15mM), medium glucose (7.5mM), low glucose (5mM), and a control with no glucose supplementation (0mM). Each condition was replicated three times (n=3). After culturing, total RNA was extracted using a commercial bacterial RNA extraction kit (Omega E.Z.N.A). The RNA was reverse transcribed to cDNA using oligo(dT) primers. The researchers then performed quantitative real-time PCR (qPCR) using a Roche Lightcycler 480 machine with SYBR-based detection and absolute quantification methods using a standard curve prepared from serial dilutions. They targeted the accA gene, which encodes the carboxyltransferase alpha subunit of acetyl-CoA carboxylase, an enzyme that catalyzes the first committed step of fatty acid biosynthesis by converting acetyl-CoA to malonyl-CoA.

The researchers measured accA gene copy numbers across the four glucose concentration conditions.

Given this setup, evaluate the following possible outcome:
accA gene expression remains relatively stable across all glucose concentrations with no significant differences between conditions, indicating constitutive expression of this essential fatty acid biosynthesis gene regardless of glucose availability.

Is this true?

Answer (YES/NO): NO